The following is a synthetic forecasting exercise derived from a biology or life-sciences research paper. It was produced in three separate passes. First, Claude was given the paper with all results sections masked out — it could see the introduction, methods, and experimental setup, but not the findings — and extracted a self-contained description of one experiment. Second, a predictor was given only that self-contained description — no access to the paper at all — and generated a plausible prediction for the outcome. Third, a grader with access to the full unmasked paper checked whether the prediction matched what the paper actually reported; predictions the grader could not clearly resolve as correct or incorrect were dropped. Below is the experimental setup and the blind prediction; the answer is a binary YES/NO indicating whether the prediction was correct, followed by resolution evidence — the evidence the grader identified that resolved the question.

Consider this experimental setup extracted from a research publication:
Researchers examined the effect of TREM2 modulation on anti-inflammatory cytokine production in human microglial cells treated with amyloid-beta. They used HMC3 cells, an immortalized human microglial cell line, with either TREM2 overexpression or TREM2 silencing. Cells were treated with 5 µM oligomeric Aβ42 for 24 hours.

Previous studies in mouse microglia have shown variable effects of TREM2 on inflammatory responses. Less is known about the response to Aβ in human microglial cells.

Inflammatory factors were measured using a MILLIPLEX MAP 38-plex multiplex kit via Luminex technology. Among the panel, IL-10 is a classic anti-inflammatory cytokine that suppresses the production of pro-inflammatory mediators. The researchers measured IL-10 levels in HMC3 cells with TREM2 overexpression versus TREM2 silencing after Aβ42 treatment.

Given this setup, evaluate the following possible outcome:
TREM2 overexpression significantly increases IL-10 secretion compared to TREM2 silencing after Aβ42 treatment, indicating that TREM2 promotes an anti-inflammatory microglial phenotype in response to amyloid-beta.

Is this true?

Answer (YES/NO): NO